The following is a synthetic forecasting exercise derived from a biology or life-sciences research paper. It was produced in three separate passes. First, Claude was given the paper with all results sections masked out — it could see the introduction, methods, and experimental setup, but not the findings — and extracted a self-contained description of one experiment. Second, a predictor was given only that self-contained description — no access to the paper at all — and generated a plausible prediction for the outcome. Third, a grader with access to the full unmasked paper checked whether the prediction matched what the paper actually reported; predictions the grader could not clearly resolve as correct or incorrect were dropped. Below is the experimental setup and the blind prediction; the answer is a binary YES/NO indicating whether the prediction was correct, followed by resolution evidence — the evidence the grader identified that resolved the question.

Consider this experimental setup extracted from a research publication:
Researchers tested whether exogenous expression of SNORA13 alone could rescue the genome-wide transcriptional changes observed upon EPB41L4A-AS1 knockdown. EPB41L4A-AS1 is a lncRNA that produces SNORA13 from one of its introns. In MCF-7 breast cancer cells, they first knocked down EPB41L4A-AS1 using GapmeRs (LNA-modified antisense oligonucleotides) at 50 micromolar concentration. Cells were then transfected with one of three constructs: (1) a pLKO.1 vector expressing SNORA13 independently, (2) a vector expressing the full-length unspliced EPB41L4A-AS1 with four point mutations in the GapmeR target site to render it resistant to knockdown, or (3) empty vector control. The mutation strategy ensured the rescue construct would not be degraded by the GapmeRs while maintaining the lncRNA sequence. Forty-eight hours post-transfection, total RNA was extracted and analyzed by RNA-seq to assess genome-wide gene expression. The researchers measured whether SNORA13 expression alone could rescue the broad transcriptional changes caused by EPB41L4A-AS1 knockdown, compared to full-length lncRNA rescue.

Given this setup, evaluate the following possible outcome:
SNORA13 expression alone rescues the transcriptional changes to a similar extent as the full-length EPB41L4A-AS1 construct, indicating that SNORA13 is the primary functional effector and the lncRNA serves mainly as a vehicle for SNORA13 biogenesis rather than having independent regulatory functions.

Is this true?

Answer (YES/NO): NO